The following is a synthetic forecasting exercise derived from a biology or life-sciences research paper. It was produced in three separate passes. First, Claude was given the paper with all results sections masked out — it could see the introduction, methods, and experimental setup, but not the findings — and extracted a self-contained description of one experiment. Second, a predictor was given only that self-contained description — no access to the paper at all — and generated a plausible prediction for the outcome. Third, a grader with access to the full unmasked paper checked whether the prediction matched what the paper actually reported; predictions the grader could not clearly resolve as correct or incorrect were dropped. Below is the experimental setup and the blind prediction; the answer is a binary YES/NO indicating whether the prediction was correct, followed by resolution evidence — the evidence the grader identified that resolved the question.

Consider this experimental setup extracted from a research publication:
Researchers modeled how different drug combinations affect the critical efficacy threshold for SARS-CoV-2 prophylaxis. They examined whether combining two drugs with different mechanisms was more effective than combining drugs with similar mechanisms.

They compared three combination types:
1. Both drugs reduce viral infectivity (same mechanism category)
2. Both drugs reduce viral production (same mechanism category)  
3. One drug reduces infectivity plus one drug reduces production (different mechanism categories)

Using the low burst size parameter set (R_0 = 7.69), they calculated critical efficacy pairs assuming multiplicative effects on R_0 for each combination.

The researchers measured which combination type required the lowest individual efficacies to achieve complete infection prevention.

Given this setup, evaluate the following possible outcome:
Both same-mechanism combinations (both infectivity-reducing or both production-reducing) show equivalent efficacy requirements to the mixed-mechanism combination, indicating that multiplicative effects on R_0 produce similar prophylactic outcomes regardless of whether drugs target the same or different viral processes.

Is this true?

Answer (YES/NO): NO